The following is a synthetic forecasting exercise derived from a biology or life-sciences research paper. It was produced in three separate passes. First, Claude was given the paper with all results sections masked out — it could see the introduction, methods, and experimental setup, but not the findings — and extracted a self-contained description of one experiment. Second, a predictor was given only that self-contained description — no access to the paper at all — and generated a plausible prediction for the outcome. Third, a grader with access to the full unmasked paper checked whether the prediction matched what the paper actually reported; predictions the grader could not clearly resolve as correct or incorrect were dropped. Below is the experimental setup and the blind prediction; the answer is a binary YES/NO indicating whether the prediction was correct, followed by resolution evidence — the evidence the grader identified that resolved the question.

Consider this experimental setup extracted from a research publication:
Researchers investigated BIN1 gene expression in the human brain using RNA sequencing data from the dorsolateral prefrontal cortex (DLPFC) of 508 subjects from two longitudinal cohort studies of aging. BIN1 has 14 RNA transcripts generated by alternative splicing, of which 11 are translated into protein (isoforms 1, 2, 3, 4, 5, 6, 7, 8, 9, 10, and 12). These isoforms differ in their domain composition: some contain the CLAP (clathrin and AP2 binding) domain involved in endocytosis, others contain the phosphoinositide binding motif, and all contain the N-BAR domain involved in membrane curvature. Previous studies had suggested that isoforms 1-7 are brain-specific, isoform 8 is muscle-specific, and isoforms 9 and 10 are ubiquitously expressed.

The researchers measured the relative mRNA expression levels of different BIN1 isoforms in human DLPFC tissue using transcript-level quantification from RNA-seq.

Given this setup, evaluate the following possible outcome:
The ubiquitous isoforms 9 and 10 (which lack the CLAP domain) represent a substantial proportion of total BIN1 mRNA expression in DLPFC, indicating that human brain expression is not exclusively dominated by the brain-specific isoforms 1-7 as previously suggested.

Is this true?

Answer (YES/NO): YES